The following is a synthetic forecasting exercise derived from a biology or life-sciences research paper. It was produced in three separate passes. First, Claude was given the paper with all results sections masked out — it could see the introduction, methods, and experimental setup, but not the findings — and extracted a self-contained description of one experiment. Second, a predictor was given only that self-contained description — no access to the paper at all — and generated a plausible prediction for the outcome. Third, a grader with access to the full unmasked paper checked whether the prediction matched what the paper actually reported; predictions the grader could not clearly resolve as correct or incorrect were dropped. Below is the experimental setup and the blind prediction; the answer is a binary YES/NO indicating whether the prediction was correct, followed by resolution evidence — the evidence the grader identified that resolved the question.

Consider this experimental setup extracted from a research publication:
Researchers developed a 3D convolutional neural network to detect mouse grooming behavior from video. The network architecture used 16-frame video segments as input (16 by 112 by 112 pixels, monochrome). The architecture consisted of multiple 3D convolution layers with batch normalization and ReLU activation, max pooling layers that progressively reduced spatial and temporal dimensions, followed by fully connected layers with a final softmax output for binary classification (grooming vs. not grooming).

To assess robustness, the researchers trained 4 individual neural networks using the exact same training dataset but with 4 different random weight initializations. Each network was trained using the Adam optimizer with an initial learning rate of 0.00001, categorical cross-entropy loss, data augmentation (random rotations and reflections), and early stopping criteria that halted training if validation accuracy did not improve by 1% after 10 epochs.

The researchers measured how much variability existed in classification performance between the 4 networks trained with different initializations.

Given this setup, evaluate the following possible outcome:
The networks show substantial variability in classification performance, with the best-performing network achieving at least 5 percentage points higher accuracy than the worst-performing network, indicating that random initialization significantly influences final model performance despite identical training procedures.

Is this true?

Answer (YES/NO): NO